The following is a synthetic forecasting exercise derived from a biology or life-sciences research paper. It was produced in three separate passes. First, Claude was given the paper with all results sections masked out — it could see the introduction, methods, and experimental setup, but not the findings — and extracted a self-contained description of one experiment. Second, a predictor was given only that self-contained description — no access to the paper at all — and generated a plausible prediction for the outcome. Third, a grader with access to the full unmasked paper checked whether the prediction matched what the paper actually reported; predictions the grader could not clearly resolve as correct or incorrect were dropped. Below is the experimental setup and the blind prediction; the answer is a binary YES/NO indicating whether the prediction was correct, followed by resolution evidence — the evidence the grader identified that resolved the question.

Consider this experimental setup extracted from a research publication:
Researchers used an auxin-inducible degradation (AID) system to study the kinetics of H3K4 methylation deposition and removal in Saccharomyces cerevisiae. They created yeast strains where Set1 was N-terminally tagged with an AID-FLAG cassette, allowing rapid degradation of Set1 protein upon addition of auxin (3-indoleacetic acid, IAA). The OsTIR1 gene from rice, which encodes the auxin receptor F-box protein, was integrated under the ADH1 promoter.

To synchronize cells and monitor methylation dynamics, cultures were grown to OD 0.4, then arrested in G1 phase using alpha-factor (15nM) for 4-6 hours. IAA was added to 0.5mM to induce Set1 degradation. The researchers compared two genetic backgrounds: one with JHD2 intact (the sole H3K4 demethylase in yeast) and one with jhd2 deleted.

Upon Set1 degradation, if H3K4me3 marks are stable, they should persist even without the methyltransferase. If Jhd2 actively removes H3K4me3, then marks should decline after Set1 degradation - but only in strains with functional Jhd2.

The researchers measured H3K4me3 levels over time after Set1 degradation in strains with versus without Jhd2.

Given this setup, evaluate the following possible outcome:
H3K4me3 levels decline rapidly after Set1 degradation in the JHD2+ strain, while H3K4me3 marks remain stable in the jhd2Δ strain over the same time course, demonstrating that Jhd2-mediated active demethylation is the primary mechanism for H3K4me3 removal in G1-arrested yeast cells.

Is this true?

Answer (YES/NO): NO